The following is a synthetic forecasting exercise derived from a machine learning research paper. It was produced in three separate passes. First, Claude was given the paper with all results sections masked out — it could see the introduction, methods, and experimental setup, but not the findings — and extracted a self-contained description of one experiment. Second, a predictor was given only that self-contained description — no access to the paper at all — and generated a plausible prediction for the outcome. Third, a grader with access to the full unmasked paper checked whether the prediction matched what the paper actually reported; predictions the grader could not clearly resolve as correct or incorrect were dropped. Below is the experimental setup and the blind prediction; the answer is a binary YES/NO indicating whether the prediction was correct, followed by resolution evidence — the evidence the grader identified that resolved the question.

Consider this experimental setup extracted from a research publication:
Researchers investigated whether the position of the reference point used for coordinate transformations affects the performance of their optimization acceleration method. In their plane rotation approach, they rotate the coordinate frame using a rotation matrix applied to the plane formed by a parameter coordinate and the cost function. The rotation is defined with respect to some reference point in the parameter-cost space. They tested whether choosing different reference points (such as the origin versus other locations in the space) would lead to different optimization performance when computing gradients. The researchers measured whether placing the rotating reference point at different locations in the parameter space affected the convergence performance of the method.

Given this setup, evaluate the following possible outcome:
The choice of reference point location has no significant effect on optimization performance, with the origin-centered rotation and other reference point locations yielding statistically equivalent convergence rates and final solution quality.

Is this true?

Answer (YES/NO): YES